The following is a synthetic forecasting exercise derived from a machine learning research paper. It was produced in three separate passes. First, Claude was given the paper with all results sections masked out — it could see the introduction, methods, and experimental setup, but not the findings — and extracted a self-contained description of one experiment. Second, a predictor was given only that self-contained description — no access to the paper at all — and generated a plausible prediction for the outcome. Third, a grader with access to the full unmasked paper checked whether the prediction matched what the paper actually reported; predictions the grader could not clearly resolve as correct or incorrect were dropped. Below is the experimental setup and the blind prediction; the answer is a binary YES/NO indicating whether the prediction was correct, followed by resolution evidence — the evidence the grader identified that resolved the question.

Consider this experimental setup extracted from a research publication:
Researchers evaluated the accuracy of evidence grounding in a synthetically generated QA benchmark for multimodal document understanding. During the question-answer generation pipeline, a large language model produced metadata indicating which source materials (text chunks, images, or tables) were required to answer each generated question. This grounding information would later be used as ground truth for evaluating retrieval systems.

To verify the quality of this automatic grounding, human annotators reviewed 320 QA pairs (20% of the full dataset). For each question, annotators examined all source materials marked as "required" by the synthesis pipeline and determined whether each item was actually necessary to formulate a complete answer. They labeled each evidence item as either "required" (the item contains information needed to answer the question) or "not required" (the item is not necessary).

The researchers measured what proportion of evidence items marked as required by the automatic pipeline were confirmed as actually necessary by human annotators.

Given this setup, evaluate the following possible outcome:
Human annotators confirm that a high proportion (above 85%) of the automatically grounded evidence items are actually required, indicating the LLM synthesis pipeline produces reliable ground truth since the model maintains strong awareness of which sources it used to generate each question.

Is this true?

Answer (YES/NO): NO